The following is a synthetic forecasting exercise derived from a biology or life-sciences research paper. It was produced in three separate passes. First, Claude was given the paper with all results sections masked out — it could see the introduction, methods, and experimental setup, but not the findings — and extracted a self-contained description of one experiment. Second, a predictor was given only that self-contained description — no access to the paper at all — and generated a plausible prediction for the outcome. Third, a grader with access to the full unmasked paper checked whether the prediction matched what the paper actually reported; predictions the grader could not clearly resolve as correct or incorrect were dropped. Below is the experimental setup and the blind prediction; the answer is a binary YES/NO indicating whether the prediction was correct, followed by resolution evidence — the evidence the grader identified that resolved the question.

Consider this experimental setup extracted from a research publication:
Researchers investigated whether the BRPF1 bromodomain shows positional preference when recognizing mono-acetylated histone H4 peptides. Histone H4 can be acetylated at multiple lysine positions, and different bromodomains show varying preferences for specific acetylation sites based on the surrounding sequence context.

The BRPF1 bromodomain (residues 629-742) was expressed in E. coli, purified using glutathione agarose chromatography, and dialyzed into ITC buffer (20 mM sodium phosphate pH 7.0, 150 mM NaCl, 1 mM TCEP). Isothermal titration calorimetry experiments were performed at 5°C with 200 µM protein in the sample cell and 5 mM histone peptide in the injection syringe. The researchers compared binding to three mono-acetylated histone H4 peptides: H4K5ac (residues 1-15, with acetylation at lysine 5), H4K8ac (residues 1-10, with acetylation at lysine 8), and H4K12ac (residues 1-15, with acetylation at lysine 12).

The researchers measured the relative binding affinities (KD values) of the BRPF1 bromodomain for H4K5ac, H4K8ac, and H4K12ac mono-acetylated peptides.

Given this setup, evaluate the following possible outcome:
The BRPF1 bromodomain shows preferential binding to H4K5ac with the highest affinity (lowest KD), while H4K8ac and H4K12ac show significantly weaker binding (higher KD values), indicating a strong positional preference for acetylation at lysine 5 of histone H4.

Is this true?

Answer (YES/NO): NO